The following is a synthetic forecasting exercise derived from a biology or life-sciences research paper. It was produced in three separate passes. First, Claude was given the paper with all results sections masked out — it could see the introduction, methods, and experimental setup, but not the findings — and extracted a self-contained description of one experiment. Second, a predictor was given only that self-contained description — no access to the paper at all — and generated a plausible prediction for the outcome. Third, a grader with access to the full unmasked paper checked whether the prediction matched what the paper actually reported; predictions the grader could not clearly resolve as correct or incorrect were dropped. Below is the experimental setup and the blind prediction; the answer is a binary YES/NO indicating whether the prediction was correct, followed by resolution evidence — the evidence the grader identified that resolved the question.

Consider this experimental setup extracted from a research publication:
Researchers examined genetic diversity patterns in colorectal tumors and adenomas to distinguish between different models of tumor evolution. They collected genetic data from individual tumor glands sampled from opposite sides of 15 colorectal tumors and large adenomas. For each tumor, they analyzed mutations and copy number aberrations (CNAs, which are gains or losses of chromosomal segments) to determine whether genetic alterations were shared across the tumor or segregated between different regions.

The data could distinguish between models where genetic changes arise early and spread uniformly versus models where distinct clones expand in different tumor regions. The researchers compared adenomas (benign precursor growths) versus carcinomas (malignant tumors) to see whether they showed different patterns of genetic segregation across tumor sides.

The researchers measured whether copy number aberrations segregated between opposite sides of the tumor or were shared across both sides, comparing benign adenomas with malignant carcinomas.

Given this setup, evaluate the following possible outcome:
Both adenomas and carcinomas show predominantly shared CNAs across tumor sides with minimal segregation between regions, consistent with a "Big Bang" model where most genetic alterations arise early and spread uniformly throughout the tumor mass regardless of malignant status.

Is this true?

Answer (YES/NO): NO